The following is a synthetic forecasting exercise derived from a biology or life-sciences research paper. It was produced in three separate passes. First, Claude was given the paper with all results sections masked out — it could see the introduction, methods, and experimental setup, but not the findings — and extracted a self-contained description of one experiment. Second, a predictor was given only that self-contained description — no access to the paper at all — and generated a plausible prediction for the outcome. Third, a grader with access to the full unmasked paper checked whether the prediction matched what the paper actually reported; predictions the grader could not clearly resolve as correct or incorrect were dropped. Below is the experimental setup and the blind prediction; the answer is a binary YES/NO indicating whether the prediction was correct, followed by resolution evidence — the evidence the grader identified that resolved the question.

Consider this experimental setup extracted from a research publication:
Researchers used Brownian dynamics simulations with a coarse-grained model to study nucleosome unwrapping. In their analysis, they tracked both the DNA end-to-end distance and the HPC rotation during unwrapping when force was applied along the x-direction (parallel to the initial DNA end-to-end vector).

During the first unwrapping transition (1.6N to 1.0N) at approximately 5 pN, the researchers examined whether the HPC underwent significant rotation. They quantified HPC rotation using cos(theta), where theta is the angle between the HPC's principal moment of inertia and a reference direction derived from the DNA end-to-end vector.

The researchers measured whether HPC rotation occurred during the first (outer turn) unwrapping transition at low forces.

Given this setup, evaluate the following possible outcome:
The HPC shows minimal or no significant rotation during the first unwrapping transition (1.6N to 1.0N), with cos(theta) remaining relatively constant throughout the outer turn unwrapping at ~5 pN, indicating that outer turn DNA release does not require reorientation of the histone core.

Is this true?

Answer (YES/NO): YES